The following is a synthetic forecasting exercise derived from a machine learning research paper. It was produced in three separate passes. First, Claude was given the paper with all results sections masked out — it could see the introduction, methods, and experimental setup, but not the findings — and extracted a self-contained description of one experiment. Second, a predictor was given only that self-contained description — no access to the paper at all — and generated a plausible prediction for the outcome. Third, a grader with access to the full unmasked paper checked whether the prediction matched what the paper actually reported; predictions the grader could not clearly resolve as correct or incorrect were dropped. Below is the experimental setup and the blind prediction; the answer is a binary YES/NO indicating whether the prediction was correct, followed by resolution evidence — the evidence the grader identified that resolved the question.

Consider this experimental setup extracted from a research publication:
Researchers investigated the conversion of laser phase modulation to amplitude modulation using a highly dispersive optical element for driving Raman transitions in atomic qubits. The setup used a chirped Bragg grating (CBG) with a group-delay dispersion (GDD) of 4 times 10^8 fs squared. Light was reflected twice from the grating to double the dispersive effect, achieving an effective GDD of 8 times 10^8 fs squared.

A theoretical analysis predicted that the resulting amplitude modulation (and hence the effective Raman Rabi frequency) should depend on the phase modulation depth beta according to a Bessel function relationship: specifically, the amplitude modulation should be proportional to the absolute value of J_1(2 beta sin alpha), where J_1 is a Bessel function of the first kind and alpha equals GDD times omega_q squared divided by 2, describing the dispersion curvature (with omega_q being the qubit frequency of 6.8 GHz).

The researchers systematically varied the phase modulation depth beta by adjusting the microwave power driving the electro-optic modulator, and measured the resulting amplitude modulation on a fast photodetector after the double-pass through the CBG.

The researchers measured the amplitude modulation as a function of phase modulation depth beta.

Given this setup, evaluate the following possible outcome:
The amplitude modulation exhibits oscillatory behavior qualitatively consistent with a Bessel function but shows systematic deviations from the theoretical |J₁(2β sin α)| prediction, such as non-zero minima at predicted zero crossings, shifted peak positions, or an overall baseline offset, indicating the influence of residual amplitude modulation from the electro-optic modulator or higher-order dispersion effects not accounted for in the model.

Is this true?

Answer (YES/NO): NO